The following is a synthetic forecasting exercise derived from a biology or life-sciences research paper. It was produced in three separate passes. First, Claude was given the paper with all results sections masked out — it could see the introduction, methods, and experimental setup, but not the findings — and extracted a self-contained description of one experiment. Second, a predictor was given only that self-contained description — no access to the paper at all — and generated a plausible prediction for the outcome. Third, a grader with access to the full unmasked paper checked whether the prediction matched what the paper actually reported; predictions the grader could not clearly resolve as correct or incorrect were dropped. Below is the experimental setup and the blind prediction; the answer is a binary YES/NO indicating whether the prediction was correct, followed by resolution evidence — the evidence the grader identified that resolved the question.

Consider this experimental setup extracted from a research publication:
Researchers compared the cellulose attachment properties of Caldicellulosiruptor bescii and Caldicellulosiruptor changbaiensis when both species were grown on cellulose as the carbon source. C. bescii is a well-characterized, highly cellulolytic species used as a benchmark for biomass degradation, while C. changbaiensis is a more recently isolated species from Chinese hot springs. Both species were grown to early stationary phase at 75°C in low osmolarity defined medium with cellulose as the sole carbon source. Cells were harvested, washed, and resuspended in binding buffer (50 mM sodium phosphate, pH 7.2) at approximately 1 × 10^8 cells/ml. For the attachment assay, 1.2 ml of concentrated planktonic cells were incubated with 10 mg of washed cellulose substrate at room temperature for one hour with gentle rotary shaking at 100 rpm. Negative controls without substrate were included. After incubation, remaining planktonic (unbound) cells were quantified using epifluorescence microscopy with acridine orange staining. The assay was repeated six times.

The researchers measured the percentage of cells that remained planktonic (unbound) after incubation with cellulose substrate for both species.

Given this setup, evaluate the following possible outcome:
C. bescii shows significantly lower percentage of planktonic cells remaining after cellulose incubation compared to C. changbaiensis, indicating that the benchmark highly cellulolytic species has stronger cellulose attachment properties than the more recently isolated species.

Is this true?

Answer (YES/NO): NO